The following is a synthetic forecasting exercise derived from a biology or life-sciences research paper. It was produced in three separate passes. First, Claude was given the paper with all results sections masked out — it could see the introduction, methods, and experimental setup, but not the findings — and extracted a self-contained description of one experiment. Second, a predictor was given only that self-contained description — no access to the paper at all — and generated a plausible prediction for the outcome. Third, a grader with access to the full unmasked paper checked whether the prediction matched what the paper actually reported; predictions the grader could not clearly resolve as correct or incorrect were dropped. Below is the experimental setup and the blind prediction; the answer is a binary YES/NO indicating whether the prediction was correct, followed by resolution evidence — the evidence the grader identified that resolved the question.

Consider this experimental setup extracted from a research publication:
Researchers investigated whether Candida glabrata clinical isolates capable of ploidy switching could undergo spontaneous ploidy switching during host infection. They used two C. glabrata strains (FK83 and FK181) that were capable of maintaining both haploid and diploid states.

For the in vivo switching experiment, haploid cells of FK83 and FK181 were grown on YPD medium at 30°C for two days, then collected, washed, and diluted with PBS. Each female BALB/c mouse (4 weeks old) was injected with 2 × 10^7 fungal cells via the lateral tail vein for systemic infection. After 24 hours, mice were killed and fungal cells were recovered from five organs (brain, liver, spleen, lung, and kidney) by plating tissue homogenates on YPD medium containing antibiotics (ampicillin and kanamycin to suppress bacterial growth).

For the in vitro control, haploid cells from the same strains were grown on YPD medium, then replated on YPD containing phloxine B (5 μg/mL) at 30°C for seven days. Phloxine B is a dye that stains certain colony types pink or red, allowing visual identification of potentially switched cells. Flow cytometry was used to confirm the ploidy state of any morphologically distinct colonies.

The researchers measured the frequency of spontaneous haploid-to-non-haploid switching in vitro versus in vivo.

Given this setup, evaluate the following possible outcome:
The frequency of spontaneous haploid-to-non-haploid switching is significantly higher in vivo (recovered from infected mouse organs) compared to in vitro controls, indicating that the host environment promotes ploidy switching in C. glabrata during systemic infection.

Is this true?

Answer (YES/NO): NO